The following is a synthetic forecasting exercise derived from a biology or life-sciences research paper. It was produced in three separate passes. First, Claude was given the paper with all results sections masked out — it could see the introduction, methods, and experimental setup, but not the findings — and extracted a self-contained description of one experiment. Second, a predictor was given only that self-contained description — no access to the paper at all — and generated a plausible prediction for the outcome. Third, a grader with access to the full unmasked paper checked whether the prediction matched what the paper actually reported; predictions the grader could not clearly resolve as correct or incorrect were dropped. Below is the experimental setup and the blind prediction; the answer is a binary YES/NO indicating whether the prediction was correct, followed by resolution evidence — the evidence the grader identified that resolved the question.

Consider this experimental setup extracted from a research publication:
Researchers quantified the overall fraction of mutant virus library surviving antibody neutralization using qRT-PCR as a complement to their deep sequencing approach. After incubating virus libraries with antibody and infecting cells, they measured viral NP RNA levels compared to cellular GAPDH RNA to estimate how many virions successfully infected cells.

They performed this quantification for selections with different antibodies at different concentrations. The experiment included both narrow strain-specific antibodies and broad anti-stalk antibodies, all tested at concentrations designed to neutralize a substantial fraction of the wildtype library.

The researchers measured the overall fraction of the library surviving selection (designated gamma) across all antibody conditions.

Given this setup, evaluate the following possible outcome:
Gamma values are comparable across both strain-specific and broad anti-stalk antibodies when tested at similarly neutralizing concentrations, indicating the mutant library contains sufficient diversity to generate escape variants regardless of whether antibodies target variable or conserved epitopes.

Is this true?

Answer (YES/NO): NO